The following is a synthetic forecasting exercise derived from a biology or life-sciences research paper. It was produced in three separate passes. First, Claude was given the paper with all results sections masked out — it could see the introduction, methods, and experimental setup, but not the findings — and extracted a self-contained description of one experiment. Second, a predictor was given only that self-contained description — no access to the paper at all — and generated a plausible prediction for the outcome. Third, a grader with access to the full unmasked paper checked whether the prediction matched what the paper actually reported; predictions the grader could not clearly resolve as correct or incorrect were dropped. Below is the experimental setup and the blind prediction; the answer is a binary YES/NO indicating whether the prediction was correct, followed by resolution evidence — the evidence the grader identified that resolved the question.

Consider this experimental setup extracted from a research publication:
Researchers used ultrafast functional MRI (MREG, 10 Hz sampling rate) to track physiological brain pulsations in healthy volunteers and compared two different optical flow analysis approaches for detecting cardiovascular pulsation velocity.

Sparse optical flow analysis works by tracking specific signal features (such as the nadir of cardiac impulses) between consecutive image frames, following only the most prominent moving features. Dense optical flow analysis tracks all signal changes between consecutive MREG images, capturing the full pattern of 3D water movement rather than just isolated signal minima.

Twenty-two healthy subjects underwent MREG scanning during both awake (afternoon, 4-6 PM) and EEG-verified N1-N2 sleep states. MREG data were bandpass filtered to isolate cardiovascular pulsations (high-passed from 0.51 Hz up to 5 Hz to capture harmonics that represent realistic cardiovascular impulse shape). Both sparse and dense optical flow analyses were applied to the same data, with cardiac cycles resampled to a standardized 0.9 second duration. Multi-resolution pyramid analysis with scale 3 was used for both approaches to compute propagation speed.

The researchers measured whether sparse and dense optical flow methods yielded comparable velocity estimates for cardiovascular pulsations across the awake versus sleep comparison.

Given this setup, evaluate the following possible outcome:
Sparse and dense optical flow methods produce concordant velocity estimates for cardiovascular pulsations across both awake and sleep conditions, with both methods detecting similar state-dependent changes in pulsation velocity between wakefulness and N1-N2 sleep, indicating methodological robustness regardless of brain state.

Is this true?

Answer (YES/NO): NO